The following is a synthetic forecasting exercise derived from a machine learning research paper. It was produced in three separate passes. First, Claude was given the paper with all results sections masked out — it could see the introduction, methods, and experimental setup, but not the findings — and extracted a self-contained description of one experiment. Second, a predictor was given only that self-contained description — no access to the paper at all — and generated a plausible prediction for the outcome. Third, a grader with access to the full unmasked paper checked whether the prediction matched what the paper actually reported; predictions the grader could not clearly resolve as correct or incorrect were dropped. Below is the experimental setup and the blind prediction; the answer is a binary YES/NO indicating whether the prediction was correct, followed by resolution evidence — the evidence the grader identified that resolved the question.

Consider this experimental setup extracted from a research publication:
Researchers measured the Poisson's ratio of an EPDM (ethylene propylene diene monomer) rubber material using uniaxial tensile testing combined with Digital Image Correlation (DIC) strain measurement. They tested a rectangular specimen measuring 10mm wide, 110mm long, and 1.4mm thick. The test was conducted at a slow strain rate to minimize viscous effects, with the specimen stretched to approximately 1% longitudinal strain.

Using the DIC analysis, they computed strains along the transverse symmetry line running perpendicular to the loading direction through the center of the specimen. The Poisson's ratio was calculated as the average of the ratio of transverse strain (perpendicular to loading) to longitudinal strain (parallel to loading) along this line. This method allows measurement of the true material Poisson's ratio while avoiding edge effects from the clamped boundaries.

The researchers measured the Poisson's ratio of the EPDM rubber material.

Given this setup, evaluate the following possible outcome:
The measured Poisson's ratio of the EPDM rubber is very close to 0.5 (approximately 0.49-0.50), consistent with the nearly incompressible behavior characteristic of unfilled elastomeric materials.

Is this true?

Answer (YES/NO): NO